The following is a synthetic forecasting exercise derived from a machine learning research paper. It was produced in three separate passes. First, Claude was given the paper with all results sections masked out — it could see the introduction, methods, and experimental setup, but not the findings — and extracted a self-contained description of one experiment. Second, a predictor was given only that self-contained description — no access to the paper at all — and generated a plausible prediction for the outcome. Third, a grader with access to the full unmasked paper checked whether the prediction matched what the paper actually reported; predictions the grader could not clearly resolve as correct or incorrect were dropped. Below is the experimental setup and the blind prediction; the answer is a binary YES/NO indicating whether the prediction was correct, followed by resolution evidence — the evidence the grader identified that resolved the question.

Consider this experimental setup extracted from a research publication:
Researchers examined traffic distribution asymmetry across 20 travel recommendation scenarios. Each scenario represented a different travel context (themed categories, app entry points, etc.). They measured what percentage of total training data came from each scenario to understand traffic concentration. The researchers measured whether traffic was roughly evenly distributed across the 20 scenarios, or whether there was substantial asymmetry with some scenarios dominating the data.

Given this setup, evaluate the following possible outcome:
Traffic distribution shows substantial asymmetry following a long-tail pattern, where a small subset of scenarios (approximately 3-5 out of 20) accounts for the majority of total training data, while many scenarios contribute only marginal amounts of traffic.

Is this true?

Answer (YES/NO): NO